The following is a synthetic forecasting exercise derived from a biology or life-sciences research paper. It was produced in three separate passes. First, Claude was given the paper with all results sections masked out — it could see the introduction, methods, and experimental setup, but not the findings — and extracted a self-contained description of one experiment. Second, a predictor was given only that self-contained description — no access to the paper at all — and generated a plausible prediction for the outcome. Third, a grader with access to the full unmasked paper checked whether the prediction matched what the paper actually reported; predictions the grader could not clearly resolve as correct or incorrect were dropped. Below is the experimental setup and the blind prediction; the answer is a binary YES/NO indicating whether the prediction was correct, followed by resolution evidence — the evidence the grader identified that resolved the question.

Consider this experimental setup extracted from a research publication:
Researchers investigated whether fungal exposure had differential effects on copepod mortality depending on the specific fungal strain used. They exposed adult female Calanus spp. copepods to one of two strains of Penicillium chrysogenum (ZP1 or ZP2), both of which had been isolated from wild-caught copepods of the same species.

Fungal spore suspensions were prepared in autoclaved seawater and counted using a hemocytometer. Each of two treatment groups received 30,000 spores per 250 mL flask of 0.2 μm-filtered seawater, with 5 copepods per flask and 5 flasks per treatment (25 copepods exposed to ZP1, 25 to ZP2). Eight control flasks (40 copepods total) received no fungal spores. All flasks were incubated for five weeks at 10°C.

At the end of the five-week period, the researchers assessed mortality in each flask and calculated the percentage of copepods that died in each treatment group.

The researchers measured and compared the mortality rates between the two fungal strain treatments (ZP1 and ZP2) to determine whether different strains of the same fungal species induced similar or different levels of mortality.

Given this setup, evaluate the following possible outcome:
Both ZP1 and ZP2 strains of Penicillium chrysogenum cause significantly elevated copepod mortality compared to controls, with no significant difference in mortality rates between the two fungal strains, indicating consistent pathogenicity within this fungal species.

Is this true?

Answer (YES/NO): NO